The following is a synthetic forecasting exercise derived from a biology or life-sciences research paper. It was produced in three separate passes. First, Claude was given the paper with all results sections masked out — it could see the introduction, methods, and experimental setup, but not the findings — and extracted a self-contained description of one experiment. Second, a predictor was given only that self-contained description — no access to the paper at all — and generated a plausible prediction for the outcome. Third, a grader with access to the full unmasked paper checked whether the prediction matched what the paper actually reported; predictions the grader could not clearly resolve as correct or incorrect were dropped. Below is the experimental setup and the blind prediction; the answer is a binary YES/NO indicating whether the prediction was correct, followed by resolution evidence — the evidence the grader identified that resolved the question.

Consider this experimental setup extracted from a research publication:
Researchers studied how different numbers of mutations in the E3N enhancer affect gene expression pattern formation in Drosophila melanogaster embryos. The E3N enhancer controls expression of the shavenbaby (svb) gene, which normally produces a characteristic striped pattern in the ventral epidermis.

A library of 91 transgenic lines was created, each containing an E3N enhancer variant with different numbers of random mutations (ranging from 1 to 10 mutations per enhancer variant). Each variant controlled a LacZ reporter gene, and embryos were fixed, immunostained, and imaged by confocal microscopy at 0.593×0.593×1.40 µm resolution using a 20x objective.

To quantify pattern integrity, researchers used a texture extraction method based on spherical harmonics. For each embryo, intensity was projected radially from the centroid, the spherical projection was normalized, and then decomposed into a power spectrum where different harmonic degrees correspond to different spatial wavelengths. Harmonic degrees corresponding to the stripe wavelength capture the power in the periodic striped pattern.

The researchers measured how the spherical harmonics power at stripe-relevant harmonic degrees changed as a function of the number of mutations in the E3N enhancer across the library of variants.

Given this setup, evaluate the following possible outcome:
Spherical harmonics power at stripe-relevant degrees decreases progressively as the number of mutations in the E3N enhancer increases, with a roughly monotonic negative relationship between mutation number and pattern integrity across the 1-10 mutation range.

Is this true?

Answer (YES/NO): NO